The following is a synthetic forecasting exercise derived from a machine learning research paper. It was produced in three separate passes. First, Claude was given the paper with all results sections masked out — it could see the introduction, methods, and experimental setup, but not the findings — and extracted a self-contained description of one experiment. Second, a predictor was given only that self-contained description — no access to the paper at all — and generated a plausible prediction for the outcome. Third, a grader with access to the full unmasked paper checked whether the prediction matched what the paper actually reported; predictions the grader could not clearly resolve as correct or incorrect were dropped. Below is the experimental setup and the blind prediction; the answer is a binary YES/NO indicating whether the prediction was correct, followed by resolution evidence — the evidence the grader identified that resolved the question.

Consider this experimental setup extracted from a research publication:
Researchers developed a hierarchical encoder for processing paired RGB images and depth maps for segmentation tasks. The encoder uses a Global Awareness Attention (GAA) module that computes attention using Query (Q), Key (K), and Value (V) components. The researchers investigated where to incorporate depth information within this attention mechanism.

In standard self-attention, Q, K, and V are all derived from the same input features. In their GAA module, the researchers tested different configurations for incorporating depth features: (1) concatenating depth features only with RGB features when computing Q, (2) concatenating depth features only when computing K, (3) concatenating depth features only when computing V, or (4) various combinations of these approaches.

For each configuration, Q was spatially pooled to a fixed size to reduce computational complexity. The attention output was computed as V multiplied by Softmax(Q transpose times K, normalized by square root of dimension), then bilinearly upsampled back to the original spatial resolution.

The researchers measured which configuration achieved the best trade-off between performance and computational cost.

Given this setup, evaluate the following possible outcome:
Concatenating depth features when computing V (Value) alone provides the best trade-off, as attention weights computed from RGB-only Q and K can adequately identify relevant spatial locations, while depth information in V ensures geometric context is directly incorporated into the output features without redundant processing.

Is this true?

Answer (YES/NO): NO